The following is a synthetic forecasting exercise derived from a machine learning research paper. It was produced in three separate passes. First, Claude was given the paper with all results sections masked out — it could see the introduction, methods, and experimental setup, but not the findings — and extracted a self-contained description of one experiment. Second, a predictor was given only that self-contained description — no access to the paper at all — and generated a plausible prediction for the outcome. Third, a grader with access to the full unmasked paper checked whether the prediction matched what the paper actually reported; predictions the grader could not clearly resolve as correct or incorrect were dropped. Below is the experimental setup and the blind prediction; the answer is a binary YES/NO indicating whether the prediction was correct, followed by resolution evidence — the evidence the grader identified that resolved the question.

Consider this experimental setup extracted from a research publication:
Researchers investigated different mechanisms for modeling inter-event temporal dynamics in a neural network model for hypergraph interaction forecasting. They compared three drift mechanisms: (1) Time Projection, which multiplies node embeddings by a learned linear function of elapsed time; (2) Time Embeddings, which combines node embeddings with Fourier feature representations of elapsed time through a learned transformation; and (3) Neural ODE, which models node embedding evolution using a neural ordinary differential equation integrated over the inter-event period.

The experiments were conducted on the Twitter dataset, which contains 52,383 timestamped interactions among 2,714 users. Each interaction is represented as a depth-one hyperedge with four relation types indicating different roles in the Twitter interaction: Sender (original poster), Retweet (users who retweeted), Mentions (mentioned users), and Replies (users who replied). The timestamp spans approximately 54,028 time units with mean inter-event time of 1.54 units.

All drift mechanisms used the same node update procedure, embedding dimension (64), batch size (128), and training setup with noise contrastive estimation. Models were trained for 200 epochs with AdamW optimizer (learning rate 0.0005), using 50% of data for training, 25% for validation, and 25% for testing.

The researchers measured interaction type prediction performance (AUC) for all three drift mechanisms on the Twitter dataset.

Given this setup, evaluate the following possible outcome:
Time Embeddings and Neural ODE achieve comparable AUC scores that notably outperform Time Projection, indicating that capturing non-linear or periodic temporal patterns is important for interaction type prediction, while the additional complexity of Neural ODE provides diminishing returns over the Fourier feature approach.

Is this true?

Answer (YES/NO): NO